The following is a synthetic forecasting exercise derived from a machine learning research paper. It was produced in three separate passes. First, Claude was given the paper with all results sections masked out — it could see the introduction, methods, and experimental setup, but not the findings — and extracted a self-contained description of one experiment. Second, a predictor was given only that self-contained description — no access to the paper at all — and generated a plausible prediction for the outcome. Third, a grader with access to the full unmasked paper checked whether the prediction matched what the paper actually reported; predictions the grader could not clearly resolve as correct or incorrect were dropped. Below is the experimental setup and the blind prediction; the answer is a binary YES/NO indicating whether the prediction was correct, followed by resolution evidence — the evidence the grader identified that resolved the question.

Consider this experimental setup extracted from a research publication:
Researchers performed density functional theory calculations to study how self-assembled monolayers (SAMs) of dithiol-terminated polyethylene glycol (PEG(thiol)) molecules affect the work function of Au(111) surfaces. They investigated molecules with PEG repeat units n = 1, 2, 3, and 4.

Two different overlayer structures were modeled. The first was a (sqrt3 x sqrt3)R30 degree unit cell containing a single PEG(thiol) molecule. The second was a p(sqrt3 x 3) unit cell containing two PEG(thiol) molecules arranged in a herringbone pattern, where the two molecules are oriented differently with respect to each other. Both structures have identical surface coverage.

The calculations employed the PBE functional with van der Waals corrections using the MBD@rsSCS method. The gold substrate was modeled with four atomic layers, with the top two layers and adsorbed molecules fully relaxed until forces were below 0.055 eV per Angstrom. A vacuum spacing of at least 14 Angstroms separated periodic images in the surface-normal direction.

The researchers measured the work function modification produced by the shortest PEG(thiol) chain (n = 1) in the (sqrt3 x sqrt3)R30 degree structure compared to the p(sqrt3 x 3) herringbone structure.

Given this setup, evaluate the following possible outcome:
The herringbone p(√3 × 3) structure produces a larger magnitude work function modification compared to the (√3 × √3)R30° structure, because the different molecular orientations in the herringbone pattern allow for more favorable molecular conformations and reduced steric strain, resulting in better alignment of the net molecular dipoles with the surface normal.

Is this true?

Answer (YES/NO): NO